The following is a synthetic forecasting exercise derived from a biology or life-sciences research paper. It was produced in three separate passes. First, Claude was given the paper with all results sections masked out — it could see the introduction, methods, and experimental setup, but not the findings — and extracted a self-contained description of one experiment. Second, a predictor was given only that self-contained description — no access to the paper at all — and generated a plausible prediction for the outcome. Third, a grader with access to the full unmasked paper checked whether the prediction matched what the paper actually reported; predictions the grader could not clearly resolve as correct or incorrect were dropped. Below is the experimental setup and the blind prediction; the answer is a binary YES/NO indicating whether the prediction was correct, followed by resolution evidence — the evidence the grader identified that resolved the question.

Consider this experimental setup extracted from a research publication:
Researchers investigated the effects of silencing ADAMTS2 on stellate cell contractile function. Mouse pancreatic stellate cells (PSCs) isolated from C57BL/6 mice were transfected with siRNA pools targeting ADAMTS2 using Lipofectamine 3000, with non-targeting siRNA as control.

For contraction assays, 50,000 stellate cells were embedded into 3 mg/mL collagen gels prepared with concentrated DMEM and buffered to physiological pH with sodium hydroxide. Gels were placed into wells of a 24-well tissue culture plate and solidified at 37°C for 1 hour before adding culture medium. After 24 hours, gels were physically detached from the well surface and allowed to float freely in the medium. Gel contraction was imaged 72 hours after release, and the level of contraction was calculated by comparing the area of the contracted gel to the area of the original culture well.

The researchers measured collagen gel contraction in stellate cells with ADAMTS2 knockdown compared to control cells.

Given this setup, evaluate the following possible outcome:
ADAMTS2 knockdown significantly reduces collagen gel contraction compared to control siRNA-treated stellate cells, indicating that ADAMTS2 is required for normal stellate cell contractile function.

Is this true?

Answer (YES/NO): YES